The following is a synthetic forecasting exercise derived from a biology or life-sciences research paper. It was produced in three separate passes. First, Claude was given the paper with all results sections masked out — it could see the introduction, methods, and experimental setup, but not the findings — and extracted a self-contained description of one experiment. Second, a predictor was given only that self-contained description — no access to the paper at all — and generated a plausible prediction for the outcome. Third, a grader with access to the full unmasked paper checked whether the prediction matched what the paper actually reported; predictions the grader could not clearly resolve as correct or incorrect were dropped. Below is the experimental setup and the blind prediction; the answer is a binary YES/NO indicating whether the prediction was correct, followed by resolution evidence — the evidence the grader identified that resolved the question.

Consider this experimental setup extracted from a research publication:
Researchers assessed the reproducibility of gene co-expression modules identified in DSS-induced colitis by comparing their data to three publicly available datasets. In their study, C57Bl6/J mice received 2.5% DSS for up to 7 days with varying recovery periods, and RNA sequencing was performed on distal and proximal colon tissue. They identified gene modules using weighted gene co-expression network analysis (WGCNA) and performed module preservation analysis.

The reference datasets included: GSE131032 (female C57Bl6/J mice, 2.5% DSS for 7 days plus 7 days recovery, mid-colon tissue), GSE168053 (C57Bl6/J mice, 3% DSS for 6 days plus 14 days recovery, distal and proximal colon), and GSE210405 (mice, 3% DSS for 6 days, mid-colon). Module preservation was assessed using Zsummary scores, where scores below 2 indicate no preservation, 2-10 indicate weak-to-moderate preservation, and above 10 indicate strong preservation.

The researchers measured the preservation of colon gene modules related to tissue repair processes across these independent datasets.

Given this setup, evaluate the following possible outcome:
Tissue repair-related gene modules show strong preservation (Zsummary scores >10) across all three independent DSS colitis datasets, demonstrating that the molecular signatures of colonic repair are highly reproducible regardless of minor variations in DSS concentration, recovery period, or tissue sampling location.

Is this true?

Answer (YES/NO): YES